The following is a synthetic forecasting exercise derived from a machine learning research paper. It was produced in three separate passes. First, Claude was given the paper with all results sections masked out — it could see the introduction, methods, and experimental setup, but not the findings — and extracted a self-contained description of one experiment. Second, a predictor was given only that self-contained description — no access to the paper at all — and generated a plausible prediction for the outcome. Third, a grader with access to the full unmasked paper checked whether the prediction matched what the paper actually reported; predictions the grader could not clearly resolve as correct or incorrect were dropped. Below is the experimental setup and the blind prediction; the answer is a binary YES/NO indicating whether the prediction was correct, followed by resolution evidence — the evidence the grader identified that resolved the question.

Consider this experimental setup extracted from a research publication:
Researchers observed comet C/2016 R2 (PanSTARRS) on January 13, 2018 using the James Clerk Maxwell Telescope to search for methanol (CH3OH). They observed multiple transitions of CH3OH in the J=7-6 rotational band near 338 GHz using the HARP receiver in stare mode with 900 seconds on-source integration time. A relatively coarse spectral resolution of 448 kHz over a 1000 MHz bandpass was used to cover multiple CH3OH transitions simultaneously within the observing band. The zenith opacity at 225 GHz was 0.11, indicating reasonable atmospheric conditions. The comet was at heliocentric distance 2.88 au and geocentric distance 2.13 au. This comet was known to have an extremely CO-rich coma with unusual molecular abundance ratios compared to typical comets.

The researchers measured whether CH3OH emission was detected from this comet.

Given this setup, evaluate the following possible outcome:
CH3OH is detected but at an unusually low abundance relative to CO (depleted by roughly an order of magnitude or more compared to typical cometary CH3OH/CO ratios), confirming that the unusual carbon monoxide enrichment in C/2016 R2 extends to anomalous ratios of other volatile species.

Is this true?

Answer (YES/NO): NO